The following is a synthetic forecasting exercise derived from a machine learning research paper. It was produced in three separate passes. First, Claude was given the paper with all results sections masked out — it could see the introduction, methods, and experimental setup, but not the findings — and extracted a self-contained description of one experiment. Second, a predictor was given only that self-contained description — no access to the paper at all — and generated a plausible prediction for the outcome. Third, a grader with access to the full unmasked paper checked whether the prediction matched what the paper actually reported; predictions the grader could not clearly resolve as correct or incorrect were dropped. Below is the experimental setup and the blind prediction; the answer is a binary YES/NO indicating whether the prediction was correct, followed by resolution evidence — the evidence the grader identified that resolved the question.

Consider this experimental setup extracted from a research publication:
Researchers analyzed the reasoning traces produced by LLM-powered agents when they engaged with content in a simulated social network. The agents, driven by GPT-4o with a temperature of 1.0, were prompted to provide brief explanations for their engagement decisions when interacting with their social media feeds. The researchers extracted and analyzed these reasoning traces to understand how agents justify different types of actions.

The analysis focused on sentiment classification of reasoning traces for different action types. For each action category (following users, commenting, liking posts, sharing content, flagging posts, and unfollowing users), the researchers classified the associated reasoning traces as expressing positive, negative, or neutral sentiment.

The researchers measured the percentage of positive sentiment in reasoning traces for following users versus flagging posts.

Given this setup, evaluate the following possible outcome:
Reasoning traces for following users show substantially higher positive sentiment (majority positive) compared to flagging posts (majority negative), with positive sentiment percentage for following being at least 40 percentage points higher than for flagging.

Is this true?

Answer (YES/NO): YES